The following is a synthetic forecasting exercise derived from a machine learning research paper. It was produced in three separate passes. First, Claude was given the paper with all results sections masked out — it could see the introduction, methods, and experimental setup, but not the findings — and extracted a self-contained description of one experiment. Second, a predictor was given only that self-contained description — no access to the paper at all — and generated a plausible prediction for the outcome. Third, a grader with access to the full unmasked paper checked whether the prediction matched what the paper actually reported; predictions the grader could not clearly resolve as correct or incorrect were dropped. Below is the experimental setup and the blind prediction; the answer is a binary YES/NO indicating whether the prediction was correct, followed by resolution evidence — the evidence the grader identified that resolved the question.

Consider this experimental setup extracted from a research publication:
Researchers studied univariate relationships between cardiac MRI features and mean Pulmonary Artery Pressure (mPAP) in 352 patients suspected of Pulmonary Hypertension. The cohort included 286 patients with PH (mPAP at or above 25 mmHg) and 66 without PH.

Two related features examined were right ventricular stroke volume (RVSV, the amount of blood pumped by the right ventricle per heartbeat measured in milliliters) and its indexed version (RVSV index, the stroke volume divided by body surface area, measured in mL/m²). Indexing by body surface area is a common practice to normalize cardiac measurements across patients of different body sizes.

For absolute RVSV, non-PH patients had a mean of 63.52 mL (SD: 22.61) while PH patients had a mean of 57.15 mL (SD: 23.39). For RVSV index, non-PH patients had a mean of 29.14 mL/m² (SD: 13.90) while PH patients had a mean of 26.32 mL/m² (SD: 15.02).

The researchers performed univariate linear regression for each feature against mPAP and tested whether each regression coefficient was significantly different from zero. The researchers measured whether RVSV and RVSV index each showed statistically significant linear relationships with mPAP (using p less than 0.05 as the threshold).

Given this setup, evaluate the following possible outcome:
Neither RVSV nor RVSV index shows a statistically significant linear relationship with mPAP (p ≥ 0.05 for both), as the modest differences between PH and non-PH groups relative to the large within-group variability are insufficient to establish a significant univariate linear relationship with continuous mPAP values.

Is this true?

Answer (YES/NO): NO